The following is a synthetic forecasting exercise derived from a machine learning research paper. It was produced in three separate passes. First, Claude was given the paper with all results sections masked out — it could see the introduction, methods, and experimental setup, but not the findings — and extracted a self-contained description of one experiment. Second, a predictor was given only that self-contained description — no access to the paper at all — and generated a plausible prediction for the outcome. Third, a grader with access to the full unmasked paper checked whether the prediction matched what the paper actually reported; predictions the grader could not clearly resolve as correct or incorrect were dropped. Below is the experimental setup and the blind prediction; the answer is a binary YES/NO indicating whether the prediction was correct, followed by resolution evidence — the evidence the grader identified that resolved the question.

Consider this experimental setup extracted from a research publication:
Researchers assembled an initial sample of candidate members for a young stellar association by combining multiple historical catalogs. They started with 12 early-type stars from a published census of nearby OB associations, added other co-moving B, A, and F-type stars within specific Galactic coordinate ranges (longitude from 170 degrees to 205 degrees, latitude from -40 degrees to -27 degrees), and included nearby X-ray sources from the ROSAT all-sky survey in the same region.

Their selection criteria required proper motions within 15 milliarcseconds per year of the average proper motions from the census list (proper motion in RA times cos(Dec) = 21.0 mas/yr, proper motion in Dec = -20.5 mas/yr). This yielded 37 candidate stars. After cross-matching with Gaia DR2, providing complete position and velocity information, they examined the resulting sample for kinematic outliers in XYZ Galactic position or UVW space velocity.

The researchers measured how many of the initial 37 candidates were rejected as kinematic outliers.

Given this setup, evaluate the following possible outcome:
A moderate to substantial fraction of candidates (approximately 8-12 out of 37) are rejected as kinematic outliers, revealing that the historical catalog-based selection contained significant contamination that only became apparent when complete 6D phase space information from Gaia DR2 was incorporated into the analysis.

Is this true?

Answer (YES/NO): NO